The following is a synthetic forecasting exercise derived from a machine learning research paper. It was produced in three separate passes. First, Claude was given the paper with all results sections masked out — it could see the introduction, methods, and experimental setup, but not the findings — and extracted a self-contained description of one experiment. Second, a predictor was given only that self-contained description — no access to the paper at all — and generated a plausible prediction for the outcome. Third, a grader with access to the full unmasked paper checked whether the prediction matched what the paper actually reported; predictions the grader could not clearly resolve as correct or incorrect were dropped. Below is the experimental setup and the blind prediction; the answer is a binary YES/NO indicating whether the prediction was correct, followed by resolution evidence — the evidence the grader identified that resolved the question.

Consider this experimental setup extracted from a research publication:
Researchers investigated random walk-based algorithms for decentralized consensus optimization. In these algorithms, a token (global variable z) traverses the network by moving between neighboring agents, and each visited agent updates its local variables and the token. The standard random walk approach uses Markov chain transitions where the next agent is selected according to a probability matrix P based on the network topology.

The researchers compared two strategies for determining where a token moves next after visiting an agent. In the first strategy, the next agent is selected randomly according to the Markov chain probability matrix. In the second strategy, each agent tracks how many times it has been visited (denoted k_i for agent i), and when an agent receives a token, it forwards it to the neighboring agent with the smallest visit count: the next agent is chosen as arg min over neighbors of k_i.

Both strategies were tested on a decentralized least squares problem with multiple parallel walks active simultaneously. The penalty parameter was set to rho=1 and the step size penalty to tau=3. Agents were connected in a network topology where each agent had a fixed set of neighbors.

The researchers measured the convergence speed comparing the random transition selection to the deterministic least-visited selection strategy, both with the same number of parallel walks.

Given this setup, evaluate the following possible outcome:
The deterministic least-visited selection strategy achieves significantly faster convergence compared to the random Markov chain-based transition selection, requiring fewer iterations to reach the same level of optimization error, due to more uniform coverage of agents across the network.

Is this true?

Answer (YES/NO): YES